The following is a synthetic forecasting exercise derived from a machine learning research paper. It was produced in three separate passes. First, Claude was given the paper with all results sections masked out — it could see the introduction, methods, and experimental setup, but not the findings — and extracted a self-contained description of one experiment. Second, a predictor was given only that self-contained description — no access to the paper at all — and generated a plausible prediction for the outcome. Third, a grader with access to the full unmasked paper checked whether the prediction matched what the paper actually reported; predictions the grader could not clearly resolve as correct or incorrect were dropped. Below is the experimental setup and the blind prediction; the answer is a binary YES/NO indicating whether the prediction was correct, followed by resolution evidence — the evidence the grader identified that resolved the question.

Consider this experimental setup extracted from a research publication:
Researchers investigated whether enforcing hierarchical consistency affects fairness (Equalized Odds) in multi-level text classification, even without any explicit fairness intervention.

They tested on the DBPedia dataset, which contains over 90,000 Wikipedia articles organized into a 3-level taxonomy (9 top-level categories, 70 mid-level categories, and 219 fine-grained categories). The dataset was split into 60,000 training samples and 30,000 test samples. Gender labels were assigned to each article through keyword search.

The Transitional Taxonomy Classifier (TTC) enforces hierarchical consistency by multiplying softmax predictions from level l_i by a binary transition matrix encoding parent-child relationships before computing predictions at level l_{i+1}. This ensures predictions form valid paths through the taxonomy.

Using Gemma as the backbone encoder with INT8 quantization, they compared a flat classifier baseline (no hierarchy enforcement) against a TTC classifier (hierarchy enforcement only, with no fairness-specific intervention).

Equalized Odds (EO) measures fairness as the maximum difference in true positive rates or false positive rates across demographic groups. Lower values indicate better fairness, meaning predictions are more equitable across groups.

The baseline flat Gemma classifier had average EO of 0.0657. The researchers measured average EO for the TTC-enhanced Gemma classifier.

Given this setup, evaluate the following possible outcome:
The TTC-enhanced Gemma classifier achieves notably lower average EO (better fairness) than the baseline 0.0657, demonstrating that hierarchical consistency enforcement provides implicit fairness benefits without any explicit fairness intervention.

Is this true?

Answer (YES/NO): NO